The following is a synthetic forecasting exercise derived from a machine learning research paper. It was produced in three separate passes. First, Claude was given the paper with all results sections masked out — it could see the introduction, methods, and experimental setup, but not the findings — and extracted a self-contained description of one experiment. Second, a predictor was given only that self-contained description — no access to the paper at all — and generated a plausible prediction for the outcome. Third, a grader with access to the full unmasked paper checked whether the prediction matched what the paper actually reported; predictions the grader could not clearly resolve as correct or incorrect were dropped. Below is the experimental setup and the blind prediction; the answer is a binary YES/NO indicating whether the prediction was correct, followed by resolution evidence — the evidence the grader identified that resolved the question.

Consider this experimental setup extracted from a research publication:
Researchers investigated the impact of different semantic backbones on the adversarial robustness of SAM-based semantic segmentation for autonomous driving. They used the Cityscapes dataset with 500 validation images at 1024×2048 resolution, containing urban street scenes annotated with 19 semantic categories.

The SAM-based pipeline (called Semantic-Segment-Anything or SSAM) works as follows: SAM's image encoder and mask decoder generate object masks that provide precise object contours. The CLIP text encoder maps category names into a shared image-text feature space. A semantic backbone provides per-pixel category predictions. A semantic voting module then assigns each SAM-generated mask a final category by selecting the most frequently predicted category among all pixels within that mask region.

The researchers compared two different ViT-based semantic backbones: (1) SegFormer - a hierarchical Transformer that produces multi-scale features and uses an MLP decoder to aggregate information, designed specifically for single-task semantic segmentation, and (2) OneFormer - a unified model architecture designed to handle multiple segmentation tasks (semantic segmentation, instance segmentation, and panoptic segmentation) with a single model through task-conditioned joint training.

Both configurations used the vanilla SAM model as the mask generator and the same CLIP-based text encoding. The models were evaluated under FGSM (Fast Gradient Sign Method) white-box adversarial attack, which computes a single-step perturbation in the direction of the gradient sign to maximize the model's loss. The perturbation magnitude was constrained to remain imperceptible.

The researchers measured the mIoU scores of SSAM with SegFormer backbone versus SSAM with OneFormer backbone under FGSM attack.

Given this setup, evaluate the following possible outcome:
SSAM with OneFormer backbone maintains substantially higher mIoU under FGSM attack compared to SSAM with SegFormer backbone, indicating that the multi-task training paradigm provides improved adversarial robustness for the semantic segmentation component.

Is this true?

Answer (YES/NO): YES